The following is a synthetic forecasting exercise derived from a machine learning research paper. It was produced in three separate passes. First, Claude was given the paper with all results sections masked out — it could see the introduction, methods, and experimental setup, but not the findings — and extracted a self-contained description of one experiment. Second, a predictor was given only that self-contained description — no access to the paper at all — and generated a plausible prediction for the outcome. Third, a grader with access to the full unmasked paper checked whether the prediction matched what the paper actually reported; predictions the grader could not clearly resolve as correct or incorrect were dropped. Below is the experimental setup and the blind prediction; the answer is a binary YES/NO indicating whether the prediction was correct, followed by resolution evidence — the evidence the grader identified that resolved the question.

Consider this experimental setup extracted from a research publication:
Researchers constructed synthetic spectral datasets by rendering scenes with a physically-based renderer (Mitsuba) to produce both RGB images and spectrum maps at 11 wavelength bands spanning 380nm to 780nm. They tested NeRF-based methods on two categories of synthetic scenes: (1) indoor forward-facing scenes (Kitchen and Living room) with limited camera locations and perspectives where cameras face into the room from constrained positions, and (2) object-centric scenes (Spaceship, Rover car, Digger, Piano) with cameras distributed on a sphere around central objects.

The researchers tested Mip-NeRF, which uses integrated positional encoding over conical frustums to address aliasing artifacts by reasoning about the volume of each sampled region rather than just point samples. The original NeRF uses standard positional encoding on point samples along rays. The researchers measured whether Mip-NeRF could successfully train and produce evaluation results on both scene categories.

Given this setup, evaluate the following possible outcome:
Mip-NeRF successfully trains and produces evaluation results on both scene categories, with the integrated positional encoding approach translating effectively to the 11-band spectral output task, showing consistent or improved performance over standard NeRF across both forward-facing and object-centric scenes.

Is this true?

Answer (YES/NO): NO